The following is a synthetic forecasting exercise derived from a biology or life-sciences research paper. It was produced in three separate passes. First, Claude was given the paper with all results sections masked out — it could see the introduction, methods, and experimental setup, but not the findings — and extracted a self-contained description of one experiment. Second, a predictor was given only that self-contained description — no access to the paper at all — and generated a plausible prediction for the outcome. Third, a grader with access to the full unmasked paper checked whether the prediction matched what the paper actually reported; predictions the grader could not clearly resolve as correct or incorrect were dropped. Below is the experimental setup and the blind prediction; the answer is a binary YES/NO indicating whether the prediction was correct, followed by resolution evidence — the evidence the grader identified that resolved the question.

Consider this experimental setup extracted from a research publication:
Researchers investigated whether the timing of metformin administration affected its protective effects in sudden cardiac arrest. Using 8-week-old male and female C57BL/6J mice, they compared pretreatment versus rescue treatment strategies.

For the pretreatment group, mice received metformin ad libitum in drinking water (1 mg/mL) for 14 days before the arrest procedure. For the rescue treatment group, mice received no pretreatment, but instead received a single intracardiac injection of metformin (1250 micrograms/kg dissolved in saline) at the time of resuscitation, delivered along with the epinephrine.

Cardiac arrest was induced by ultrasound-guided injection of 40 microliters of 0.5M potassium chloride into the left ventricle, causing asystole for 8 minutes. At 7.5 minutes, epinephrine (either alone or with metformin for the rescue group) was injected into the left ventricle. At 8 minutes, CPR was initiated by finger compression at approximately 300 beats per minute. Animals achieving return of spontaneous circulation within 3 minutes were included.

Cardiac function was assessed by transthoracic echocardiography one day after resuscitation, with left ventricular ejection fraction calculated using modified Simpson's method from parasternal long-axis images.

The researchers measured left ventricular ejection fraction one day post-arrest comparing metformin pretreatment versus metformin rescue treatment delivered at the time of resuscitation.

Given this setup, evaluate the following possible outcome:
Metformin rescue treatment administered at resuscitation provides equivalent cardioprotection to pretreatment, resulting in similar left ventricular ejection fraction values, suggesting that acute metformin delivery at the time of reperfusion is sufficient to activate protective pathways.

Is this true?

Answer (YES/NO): NO